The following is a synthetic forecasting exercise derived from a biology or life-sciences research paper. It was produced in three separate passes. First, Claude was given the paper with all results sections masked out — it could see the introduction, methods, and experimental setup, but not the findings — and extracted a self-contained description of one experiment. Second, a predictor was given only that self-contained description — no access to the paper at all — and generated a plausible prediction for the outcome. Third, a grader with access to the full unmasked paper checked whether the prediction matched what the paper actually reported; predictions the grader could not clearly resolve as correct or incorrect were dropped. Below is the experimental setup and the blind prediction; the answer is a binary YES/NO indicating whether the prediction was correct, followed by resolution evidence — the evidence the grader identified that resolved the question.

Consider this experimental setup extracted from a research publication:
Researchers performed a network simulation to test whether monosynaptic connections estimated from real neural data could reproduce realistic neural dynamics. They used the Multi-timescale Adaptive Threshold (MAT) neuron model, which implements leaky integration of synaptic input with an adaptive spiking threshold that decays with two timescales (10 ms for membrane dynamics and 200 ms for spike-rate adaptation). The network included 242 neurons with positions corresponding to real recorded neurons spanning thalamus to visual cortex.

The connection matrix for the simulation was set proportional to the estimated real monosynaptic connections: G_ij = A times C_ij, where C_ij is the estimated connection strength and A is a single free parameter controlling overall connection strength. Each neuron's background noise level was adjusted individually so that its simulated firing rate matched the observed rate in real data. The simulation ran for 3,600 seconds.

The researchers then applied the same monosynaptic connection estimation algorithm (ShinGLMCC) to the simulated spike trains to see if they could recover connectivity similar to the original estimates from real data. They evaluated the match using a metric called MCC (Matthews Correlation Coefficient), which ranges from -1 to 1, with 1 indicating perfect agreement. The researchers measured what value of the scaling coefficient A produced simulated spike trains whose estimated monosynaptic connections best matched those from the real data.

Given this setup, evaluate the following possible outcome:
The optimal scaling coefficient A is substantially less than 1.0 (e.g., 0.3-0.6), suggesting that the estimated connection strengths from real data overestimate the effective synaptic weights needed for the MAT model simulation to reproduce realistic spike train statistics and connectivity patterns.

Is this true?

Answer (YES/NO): NO